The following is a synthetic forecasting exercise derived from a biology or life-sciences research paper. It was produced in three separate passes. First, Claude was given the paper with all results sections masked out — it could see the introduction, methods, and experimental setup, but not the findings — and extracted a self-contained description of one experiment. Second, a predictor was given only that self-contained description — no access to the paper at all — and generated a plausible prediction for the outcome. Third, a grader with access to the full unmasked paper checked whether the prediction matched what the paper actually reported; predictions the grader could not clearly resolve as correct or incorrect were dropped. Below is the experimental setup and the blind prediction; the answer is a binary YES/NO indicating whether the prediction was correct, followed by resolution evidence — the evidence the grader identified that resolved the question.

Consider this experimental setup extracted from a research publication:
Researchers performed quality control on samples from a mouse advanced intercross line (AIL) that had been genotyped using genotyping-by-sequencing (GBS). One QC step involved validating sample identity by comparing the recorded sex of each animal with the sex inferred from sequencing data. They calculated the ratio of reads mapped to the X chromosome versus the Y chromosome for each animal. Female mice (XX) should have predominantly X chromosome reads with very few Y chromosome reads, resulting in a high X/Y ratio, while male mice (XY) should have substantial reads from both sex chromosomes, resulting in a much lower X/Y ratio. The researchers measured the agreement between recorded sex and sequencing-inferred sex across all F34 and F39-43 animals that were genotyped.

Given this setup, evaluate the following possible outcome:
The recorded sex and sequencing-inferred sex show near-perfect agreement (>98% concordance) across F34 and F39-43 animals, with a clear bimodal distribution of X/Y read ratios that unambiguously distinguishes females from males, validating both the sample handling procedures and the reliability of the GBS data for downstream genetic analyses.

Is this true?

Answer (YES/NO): NO